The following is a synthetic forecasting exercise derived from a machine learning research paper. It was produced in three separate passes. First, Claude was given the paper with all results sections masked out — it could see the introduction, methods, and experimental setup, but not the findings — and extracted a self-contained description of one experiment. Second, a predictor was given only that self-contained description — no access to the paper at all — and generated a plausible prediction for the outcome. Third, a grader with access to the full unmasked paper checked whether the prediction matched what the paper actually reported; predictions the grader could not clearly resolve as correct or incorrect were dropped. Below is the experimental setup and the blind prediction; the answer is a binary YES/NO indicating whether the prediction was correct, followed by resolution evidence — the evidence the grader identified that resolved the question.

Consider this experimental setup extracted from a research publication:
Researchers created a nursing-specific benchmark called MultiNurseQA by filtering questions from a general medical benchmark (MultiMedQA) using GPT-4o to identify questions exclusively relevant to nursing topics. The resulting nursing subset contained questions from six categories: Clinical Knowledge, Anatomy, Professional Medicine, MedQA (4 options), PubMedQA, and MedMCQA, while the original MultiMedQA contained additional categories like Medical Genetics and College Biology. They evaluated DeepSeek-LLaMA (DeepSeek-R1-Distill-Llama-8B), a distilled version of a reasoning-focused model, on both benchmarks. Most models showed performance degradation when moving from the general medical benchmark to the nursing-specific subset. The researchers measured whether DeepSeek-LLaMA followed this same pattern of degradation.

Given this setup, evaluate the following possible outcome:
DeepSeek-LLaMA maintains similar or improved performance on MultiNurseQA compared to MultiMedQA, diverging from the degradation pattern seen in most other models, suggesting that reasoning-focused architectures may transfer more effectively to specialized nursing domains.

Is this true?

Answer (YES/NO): YES